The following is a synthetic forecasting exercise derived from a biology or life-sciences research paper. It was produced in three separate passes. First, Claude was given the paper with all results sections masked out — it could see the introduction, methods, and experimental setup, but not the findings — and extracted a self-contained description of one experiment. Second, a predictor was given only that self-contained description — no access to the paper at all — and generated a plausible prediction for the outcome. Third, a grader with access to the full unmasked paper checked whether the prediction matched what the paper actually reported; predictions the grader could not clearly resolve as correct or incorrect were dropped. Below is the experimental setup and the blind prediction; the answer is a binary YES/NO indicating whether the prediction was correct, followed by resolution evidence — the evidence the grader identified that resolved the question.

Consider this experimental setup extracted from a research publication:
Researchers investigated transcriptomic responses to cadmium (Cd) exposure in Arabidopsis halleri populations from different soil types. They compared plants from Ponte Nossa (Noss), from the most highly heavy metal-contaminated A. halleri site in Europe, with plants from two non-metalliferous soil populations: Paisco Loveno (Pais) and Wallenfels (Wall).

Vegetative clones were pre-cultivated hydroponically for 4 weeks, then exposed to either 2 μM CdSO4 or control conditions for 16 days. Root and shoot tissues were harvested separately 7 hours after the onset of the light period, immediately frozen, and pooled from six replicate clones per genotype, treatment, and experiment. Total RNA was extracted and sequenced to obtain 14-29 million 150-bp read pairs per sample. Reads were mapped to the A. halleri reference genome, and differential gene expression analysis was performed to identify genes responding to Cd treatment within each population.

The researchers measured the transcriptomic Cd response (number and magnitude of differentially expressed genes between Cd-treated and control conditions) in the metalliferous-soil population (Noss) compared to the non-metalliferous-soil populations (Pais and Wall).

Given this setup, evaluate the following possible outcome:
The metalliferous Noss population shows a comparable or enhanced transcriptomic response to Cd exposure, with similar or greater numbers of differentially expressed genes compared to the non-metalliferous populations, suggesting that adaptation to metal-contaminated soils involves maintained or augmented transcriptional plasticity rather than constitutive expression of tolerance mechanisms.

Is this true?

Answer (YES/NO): NO